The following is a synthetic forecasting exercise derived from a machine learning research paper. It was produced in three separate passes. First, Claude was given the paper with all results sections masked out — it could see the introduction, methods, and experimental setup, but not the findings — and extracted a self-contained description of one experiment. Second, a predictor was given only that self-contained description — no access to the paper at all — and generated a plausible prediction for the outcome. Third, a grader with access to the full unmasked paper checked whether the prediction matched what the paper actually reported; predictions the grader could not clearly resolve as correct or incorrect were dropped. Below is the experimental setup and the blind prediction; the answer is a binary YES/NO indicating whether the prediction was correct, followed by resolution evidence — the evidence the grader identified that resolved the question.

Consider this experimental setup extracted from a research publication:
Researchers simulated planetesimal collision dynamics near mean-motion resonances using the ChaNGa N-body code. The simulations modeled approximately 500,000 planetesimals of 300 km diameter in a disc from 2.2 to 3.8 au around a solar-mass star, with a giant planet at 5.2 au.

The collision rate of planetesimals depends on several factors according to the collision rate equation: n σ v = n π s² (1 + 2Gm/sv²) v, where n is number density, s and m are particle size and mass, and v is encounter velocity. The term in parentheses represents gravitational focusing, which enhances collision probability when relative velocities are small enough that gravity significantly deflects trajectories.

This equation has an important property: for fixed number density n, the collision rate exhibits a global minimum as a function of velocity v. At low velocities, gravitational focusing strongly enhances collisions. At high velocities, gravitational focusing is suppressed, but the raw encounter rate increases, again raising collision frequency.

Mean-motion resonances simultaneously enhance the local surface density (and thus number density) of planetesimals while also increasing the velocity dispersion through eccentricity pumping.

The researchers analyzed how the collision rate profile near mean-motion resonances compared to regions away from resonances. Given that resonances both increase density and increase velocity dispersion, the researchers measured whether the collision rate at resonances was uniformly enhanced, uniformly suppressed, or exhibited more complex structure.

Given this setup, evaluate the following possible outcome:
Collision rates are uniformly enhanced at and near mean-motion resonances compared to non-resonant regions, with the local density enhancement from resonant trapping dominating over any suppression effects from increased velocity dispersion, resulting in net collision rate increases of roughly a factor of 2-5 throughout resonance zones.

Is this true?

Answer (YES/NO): NO